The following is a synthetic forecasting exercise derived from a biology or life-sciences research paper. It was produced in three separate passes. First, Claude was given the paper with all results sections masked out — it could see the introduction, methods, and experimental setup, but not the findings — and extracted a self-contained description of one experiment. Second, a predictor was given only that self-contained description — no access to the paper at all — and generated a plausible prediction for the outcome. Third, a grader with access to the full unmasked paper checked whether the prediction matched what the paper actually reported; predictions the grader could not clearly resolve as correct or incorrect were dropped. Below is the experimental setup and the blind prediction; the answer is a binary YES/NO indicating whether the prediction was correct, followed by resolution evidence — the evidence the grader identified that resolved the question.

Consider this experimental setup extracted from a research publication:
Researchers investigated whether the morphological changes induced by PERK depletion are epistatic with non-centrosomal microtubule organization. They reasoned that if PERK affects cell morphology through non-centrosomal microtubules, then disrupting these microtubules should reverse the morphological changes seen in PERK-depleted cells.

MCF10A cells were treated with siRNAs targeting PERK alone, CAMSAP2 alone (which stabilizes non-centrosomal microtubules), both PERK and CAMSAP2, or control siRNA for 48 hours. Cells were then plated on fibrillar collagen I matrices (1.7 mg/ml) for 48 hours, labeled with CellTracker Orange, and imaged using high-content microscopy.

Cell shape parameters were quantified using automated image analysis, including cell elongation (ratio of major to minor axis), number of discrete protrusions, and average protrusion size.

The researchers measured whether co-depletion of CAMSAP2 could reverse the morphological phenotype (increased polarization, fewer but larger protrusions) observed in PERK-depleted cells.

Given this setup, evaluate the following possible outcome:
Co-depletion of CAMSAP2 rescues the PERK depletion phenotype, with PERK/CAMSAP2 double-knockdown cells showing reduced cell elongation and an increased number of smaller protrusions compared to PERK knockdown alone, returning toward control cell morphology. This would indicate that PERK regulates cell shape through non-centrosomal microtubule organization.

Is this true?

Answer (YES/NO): YES